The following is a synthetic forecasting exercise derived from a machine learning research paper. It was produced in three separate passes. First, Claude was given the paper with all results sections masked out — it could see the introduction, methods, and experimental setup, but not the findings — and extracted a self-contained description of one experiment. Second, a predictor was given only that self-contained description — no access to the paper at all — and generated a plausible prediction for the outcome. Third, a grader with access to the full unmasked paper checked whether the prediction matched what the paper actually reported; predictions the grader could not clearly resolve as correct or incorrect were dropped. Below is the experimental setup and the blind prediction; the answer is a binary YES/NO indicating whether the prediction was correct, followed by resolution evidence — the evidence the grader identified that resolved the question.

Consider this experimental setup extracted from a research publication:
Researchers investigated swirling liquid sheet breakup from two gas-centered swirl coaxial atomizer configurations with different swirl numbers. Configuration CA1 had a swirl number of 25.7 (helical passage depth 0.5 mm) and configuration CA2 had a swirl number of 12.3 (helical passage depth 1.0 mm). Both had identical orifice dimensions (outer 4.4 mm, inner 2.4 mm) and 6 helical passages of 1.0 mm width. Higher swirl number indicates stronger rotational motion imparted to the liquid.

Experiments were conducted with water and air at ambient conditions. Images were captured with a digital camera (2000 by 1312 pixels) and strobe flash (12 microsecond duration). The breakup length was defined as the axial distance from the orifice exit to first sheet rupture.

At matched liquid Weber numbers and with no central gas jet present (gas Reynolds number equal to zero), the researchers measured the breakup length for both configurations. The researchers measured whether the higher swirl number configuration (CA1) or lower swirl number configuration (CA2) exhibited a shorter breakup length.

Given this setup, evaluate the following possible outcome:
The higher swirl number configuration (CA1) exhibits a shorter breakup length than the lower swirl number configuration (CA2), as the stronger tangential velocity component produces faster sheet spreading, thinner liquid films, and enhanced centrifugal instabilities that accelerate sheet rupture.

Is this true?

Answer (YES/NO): NO